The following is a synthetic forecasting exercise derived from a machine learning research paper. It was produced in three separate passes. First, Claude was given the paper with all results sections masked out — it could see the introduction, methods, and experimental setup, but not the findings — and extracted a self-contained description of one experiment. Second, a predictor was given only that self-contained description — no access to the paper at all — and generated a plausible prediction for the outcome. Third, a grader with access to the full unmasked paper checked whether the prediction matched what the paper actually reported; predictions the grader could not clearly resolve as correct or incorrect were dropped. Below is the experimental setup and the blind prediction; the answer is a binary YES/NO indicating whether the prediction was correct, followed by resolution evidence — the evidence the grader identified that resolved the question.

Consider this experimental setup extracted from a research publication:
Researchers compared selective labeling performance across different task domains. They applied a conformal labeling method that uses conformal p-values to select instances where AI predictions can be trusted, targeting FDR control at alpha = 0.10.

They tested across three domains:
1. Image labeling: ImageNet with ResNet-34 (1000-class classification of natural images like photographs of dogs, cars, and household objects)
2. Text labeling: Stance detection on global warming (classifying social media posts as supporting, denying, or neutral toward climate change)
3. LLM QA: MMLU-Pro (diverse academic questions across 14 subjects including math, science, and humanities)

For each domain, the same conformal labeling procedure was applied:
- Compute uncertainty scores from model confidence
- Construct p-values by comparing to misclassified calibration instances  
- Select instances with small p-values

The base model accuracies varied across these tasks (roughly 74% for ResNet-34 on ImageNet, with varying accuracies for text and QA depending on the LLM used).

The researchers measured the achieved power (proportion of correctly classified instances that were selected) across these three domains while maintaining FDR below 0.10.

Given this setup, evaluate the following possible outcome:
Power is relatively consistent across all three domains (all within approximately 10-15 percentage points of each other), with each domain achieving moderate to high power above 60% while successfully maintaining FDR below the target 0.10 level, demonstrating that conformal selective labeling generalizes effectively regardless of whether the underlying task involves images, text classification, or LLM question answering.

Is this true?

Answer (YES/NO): NO